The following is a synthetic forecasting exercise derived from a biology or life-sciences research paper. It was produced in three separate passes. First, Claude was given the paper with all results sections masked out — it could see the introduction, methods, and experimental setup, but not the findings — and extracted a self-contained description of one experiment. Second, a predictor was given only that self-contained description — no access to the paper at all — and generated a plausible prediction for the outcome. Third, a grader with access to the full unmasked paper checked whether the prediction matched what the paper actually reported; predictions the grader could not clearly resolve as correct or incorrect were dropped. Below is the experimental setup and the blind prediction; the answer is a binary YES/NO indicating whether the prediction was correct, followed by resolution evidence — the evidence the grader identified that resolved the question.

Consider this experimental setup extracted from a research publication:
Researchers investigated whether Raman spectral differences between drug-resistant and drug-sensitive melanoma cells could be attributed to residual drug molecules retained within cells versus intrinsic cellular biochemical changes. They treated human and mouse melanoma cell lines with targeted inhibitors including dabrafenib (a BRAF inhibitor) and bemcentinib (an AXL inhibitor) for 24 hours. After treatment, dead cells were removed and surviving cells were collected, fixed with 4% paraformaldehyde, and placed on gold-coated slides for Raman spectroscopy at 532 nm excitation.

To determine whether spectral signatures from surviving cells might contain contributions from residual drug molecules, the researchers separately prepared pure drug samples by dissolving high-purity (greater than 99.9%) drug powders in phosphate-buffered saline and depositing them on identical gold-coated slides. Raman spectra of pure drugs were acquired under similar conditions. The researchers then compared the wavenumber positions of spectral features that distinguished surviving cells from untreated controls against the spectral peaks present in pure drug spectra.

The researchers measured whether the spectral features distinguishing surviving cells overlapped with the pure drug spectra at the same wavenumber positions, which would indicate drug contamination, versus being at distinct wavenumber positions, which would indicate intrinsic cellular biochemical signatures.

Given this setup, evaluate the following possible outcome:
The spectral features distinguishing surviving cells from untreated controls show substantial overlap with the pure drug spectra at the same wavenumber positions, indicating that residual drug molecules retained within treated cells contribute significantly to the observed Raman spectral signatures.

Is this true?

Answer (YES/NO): NO